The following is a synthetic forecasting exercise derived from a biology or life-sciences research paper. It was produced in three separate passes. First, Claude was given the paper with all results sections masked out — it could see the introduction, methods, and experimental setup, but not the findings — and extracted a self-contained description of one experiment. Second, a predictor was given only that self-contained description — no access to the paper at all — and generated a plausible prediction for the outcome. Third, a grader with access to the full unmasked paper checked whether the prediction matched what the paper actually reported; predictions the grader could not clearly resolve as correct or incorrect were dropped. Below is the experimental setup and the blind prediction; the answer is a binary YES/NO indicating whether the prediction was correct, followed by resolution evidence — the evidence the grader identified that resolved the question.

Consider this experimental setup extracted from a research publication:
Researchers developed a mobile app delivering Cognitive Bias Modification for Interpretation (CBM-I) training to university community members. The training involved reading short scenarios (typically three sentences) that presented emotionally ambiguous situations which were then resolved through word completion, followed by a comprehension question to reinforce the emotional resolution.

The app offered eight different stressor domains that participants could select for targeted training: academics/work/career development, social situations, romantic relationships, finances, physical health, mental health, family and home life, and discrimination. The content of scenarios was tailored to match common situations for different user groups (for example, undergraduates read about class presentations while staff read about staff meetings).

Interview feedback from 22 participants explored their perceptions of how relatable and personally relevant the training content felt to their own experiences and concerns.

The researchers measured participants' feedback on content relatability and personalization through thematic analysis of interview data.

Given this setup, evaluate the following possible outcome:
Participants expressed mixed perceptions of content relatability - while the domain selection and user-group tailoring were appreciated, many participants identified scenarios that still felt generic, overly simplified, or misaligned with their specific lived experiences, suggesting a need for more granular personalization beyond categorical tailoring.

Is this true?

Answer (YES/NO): YES